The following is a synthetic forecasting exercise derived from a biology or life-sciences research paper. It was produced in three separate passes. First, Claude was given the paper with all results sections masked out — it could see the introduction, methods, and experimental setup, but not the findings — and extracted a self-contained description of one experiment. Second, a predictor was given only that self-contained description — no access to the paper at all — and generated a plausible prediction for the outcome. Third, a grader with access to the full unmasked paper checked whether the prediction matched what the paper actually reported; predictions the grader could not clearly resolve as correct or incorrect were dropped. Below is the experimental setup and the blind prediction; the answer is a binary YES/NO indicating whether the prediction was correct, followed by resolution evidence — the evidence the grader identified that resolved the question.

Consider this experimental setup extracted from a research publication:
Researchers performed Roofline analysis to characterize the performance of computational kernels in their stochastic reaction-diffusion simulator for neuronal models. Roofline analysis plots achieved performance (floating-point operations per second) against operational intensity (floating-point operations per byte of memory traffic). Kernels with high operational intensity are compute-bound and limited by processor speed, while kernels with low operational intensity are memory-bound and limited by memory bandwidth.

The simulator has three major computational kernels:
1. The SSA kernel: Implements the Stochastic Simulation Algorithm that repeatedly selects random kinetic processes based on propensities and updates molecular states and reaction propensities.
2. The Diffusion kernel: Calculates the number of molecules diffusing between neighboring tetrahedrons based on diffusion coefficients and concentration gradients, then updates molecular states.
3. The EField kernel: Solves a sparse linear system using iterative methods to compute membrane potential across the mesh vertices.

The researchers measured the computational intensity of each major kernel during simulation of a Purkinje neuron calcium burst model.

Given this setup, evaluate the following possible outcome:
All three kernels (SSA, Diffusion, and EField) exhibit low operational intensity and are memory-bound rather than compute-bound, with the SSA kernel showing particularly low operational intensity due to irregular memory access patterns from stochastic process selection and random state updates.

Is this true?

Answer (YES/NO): NO